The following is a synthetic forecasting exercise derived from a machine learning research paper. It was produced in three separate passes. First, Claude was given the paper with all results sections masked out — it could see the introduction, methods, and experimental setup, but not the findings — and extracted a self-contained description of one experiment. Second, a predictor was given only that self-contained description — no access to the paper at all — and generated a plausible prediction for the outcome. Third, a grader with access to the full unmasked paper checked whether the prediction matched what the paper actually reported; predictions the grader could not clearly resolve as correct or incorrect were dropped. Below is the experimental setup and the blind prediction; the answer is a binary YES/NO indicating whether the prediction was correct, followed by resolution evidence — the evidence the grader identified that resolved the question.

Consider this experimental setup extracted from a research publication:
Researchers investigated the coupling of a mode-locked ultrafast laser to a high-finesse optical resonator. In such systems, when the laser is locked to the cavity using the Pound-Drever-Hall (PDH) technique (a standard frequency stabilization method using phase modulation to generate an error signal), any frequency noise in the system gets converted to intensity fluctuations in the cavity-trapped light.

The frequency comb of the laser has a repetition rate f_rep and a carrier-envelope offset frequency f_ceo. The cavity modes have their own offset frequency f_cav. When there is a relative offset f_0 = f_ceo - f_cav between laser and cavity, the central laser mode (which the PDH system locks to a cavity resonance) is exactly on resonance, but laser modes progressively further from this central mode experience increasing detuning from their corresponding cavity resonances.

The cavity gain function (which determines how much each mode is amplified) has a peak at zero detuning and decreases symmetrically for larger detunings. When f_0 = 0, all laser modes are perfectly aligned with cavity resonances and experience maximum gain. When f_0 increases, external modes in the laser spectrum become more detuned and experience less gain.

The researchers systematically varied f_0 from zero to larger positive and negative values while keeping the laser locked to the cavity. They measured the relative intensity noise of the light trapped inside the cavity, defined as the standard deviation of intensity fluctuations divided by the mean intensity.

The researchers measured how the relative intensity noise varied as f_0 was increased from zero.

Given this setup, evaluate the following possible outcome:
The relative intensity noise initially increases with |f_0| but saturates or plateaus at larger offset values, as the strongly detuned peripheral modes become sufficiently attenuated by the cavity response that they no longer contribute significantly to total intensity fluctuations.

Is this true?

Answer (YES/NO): NO